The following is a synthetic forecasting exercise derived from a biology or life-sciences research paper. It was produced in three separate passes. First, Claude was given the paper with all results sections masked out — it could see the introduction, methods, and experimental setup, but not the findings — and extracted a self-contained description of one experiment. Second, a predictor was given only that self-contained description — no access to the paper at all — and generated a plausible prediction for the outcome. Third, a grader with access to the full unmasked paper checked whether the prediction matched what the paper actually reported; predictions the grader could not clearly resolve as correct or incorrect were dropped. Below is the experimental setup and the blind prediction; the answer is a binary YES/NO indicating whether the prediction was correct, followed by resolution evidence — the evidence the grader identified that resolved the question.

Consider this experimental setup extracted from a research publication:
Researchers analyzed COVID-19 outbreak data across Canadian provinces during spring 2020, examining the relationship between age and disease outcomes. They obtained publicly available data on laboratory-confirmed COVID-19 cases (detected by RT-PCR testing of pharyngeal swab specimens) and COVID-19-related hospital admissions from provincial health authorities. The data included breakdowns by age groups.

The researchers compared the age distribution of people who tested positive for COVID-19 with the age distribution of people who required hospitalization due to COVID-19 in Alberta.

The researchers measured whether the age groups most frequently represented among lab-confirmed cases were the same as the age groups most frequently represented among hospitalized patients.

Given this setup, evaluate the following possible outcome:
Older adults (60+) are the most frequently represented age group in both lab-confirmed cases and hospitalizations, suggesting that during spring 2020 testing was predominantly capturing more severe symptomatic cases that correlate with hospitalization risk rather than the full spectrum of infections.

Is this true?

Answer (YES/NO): NO